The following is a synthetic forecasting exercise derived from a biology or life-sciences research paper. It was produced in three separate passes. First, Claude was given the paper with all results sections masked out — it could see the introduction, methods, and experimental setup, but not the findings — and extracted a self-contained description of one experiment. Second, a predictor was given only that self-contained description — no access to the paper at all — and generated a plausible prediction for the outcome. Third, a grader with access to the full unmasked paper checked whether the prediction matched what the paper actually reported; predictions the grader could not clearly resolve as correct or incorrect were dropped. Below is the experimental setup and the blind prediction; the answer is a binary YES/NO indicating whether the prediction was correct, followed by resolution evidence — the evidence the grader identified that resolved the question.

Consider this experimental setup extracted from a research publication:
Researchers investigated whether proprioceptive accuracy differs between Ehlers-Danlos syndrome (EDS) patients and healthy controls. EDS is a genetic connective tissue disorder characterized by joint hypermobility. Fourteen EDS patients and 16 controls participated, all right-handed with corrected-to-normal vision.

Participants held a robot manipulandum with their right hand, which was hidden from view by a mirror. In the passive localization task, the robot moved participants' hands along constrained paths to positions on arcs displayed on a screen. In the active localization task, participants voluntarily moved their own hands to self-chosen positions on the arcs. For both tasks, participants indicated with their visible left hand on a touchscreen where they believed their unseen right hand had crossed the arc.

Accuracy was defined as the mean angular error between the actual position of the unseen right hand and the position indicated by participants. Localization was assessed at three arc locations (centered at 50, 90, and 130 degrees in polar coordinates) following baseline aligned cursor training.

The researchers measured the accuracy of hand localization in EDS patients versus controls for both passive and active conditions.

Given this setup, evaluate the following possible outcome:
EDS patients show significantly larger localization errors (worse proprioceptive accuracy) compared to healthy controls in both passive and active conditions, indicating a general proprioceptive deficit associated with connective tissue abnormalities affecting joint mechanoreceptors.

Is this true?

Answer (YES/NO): NO